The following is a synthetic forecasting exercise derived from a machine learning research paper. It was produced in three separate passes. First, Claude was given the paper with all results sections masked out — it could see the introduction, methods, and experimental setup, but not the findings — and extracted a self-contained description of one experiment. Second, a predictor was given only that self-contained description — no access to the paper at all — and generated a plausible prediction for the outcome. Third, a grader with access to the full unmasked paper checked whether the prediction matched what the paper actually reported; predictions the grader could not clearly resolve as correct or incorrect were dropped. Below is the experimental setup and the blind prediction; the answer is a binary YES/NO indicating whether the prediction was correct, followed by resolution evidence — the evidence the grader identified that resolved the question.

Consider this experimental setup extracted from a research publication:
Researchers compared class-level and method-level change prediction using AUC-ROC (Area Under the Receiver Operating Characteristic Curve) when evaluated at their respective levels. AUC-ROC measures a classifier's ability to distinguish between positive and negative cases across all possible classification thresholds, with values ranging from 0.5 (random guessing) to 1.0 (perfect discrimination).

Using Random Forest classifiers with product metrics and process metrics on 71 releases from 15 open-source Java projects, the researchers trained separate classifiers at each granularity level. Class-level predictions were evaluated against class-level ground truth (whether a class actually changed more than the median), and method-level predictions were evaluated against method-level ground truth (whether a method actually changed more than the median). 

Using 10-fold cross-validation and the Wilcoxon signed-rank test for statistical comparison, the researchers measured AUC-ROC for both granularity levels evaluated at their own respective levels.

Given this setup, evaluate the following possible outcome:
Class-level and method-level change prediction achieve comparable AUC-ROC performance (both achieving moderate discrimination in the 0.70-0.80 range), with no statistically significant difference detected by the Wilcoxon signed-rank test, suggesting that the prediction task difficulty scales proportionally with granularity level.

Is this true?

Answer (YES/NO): YES